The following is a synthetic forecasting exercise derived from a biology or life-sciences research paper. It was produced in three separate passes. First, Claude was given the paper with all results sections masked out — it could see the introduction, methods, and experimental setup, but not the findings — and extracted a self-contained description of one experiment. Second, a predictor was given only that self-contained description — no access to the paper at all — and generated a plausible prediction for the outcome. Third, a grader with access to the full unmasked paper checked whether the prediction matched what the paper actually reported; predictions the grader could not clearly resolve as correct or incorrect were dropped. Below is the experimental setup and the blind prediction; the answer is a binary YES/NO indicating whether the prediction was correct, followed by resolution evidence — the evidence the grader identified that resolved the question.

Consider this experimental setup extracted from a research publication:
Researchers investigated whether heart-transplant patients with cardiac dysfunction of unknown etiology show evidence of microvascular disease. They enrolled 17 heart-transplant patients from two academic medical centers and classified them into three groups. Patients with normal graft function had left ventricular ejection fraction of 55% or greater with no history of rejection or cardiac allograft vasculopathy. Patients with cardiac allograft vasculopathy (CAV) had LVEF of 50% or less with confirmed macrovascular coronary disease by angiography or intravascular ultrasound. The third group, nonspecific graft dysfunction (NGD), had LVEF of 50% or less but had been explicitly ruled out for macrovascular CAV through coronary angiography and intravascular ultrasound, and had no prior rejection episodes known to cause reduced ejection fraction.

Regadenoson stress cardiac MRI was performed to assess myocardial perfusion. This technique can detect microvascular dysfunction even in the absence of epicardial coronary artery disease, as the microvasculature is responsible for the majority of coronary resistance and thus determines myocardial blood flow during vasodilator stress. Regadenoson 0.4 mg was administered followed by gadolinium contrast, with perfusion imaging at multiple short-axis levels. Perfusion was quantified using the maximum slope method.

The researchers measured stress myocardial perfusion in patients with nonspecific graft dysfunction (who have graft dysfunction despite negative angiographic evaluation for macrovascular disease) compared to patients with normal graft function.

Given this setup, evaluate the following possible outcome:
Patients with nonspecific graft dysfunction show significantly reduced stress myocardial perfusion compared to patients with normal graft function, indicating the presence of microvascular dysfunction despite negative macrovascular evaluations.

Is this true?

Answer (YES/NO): YES